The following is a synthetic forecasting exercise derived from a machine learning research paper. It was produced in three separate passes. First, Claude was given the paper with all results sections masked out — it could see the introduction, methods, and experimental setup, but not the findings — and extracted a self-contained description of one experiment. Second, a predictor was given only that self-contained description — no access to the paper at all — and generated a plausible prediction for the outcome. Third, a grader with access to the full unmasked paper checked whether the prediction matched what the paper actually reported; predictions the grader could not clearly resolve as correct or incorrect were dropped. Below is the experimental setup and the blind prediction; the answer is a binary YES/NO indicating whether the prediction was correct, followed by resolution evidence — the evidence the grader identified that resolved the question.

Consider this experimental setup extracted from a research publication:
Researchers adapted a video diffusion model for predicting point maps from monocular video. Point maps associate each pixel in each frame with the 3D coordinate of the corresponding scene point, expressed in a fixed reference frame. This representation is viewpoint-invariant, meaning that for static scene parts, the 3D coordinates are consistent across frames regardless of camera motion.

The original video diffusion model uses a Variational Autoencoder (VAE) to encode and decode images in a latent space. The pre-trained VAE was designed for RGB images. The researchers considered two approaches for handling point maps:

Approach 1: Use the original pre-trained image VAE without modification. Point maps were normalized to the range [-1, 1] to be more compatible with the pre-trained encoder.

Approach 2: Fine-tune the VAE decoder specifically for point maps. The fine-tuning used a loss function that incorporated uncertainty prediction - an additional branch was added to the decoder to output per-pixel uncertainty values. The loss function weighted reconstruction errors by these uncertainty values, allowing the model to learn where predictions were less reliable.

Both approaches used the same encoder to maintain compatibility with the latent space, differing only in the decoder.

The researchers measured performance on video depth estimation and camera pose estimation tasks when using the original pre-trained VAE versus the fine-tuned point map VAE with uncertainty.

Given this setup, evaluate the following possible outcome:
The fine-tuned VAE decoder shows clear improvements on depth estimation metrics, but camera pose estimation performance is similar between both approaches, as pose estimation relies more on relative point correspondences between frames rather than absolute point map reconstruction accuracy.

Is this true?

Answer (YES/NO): NO